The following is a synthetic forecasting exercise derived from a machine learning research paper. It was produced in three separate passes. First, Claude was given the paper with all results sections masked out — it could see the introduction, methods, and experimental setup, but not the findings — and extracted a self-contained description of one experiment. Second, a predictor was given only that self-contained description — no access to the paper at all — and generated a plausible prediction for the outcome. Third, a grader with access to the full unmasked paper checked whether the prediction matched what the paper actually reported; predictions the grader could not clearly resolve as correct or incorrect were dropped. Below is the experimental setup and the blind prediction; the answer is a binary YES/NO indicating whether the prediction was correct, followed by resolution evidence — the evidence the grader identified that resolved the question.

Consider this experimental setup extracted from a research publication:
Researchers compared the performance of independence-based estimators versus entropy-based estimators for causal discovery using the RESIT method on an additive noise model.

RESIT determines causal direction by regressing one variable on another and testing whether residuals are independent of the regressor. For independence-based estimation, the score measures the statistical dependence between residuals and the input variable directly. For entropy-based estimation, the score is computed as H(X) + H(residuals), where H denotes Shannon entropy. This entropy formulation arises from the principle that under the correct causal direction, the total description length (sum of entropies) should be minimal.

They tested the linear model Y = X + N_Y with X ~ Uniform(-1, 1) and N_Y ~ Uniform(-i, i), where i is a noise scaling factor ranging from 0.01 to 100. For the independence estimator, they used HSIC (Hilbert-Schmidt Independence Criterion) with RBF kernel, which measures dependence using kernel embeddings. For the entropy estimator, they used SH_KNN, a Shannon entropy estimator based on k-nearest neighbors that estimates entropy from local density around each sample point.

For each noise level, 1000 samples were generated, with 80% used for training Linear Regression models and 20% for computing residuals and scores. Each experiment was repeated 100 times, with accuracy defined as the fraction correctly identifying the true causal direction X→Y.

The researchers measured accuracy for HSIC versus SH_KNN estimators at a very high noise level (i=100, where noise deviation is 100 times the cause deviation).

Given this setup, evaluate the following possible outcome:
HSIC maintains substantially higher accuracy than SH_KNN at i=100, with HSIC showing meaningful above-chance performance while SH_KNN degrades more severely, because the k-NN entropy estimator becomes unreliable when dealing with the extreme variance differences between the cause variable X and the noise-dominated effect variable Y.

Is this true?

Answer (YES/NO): NO